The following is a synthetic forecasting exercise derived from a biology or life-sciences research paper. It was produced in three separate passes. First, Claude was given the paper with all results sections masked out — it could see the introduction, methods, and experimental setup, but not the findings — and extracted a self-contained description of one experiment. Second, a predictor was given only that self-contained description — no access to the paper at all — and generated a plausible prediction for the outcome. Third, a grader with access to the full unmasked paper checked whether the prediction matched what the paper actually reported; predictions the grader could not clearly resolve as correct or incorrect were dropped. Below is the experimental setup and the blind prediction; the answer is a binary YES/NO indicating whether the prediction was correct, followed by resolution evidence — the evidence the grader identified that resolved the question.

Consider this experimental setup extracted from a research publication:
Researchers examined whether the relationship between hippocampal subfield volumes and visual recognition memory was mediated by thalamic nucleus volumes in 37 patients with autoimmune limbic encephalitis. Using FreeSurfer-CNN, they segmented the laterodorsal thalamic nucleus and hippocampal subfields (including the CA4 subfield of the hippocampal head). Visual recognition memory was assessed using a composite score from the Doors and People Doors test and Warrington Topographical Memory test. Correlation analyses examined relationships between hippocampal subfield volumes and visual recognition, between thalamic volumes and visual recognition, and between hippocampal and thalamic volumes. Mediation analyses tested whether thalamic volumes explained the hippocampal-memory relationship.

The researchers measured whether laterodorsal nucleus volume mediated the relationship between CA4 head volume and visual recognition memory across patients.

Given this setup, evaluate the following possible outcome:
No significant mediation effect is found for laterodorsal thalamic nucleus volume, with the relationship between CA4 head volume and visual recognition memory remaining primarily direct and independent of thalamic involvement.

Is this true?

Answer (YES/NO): NO